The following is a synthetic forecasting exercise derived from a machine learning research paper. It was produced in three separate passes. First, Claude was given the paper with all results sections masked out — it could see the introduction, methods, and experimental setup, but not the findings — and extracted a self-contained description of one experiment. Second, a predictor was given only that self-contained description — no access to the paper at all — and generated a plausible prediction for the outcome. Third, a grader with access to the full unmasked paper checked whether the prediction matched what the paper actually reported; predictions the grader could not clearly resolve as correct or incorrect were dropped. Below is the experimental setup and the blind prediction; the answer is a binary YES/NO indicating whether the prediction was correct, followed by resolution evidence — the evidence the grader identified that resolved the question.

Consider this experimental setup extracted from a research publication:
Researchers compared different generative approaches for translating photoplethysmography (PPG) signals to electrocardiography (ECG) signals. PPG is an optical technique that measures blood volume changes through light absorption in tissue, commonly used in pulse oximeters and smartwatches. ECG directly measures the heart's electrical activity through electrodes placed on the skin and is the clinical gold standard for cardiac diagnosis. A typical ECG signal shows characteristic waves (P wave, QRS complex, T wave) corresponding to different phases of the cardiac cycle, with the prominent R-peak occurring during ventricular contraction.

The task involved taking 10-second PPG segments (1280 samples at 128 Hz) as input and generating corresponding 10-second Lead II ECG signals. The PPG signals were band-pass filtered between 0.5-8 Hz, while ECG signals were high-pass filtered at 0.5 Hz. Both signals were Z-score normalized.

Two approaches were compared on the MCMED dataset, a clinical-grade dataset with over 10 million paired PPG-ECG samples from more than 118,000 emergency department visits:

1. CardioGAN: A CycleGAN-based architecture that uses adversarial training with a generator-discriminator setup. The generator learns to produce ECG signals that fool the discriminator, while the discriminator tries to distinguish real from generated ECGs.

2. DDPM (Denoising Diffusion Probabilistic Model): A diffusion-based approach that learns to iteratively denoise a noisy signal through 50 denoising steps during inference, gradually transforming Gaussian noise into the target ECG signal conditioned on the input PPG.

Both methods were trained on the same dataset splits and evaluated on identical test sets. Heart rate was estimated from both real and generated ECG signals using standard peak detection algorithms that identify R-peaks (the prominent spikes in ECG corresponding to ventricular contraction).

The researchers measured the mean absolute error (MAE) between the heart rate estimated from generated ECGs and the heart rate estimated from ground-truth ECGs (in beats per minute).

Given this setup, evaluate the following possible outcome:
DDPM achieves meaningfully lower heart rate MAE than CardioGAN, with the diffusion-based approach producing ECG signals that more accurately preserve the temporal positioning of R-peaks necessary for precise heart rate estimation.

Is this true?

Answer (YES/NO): NO